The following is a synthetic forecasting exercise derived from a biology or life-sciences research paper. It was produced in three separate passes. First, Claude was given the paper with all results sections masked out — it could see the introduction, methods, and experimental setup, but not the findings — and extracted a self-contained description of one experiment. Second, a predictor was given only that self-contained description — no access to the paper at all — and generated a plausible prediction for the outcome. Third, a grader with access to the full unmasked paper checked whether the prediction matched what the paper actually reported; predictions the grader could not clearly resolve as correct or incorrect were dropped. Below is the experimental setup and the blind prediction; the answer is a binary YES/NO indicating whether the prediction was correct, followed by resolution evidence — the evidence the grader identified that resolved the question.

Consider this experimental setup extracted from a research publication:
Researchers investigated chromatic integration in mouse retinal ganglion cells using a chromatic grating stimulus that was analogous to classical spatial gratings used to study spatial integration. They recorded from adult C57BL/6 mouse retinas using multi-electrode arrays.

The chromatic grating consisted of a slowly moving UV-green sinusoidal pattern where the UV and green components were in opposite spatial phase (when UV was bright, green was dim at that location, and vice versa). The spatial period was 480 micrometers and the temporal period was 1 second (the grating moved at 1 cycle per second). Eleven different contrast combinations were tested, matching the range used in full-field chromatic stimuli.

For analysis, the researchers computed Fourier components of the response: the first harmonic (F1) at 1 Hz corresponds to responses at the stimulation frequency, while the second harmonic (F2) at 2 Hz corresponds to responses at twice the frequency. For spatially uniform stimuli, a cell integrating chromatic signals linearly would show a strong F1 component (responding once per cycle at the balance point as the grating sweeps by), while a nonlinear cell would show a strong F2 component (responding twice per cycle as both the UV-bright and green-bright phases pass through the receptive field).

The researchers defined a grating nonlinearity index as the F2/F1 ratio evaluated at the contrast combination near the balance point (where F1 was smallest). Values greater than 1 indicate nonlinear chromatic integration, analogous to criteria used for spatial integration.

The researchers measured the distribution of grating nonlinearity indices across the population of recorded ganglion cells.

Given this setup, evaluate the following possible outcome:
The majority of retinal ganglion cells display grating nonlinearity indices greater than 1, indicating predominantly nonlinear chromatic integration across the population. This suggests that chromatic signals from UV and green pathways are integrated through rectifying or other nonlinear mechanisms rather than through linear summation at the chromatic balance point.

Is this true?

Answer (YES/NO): NO